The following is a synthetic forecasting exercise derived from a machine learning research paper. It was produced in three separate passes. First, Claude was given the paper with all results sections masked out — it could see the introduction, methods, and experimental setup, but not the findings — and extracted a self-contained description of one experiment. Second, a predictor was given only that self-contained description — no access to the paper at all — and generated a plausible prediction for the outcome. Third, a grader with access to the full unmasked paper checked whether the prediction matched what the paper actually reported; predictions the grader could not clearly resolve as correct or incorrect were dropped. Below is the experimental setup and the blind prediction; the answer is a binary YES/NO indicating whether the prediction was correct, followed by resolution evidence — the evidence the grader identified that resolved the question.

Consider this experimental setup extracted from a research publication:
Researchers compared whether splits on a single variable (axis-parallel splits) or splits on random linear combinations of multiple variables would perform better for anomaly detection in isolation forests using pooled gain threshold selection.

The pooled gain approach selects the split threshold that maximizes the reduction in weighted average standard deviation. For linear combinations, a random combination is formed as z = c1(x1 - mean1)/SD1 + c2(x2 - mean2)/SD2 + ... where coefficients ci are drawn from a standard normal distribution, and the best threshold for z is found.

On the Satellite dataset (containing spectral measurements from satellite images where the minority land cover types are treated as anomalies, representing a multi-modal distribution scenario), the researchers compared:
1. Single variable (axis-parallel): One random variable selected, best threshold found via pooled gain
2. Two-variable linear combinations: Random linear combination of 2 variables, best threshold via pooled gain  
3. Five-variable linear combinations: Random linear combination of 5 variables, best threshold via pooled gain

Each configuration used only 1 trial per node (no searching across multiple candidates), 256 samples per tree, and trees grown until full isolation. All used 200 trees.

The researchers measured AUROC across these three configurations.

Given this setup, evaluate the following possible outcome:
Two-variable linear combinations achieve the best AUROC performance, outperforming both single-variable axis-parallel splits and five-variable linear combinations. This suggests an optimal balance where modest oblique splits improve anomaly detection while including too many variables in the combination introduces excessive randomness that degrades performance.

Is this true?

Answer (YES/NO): NO